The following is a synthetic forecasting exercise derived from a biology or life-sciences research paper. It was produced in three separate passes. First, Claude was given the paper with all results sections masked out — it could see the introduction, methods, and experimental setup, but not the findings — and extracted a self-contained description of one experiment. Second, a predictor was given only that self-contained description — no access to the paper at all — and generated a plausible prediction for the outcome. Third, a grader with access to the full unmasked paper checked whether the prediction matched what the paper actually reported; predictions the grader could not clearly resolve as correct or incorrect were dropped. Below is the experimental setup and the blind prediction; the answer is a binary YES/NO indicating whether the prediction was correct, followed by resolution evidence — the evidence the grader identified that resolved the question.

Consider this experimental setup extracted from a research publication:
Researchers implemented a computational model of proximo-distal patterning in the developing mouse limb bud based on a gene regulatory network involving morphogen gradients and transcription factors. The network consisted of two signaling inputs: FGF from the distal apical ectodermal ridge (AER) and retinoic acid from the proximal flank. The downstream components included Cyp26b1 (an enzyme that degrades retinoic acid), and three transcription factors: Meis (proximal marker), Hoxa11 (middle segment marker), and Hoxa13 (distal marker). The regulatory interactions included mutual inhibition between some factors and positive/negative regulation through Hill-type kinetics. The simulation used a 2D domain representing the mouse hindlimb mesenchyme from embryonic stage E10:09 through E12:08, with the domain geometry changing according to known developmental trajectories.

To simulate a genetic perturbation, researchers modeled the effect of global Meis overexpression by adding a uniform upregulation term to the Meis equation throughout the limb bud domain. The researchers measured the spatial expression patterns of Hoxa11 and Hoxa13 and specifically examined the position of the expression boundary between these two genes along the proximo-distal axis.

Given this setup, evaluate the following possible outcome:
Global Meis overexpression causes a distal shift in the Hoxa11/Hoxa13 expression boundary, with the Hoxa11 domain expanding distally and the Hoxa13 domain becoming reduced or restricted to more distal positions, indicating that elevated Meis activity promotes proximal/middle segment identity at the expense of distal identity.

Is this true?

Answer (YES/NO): YES